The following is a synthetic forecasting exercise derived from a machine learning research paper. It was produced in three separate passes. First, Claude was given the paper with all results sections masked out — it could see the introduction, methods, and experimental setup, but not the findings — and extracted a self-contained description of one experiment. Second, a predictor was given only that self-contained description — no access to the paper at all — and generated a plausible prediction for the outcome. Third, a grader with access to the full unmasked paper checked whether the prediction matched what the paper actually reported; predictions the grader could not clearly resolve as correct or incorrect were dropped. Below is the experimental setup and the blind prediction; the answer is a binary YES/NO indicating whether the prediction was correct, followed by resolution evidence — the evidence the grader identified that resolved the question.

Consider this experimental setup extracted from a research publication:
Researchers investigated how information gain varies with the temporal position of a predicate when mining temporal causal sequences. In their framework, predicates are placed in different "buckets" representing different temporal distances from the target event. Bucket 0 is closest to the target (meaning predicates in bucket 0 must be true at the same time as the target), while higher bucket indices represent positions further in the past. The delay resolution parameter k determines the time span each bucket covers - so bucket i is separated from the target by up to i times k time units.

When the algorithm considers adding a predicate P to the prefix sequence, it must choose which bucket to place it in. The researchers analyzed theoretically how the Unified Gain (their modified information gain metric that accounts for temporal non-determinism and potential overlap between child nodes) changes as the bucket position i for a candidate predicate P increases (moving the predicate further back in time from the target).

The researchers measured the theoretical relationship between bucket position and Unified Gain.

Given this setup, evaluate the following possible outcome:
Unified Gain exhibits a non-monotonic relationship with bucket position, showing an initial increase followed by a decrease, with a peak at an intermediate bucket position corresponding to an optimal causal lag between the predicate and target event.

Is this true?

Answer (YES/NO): NO